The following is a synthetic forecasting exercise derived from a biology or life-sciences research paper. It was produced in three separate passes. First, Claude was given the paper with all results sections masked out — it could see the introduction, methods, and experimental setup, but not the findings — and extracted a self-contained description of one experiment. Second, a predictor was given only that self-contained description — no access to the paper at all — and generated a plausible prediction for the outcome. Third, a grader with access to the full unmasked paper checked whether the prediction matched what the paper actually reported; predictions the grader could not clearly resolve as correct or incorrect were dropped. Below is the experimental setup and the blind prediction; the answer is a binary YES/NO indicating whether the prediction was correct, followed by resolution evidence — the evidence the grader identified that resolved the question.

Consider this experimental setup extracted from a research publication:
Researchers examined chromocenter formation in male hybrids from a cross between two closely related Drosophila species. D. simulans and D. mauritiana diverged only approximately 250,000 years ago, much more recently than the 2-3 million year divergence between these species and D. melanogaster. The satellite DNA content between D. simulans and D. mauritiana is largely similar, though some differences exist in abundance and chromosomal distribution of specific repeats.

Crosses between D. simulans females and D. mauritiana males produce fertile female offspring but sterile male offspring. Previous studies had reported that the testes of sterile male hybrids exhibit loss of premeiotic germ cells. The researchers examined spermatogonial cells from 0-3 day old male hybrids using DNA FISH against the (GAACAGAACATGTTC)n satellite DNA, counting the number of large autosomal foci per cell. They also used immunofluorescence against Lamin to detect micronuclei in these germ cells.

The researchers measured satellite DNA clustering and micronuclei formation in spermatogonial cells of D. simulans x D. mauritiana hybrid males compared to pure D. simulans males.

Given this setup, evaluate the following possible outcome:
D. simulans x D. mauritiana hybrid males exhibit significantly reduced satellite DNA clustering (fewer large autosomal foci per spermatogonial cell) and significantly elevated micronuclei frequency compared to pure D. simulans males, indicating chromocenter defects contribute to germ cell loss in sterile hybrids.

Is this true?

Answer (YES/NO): NO